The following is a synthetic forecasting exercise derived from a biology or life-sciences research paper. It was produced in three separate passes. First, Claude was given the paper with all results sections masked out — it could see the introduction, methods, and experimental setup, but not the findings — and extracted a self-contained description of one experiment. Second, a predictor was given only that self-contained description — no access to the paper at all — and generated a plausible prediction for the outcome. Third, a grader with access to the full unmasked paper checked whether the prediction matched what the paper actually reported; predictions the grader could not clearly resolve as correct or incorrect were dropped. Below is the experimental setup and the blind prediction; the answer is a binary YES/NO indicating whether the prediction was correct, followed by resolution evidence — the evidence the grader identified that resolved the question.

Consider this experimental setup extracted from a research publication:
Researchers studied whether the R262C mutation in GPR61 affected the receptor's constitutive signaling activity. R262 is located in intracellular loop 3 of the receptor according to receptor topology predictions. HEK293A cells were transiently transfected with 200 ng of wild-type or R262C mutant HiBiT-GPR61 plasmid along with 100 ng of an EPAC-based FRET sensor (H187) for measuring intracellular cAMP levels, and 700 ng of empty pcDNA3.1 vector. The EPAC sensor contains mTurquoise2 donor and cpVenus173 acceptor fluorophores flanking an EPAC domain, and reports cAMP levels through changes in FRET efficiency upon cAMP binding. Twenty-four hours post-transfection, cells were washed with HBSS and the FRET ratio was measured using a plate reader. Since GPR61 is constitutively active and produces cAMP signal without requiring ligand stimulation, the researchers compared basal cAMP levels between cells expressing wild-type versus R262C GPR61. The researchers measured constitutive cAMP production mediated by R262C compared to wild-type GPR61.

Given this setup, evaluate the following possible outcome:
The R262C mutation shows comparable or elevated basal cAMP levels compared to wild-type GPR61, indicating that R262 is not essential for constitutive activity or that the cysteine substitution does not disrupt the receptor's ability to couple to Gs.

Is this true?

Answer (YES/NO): NO